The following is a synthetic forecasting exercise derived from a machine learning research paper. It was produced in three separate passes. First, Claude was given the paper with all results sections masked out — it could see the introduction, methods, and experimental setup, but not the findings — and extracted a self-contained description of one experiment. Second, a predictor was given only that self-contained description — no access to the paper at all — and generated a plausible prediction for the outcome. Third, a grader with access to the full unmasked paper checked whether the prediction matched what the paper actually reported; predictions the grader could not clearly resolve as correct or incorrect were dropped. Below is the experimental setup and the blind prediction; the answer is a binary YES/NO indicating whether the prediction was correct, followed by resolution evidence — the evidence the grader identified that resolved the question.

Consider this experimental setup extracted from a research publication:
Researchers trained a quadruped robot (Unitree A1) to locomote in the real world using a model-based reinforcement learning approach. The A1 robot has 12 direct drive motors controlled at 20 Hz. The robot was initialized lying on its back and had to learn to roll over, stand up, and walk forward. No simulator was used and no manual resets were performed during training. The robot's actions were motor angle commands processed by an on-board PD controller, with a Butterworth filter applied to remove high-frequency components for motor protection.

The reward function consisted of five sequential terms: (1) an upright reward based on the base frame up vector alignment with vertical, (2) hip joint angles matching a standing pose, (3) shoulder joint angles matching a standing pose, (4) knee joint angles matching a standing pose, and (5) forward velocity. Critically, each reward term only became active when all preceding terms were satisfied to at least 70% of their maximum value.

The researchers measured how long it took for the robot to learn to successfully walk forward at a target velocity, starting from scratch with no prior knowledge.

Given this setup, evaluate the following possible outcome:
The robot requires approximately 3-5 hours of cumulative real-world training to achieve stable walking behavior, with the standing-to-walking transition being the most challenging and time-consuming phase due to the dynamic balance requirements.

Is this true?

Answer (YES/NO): NO